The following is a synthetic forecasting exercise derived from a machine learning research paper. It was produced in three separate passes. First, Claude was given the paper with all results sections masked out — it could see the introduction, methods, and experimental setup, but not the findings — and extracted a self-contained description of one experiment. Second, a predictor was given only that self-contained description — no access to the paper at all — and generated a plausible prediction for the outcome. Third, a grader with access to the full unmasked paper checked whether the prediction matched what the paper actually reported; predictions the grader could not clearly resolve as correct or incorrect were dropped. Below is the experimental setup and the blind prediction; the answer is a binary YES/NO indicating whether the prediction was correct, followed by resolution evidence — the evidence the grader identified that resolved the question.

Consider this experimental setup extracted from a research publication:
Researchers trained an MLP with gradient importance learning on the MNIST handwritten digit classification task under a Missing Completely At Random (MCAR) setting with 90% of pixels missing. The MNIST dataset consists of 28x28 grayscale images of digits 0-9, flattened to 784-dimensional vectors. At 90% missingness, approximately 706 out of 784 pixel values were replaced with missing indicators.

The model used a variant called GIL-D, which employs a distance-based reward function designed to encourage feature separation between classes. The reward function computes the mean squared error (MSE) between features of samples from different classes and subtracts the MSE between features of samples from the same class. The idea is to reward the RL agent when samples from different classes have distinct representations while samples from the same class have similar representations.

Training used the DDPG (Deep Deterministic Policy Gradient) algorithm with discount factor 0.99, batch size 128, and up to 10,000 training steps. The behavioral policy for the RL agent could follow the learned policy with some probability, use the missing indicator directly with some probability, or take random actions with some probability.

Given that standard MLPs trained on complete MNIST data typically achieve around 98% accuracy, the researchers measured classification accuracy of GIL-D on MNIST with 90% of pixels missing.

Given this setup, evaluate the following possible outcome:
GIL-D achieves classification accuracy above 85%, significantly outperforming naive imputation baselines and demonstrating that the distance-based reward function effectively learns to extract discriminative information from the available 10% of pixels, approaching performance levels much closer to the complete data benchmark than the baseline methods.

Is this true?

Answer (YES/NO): NO